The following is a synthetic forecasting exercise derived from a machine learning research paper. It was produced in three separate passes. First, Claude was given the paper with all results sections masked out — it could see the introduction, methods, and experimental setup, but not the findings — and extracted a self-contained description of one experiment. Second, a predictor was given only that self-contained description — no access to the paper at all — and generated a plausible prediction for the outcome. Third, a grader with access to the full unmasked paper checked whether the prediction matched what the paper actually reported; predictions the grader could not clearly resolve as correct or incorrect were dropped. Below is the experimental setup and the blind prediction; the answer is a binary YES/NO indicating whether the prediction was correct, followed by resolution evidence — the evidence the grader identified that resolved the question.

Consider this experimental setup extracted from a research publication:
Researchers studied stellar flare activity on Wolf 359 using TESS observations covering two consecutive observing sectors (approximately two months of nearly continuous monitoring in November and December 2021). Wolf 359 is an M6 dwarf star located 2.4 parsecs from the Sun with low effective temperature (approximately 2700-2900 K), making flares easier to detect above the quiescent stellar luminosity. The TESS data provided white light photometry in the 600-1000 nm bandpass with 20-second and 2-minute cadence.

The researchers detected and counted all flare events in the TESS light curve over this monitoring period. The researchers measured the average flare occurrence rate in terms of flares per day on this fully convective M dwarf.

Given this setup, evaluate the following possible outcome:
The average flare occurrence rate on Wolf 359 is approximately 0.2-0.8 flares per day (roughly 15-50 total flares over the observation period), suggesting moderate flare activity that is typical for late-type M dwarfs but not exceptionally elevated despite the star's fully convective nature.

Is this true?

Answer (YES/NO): NO